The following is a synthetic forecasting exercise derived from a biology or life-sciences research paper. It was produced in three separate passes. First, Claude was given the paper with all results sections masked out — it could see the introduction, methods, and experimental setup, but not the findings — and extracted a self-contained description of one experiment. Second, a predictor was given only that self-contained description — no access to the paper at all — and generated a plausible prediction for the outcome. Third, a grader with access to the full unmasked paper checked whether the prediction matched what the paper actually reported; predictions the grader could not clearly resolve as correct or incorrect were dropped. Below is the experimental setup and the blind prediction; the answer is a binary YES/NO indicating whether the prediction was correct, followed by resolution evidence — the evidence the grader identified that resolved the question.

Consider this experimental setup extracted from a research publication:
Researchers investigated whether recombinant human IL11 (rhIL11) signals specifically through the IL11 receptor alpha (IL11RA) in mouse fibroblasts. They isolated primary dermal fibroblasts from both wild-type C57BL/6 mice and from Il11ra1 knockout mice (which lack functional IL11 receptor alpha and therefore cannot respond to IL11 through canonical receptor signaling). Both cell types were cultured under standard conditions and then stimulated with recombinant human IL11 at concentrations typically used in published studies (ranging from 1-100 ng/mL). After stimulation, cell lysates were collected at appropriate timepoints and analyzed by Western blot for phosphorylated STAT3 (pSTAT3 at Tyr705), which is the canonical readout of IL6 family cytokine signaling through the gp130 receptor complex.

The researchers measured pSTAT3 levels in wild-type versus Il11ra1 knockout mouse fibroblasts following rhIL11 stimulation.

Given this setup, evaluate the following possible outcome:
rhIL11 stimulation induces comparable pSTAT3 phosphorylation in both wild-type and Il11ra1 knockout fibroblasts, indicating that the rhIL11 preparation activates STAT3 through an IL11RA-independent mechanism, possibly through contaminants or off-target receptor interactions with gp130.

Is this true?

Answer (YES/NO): YES